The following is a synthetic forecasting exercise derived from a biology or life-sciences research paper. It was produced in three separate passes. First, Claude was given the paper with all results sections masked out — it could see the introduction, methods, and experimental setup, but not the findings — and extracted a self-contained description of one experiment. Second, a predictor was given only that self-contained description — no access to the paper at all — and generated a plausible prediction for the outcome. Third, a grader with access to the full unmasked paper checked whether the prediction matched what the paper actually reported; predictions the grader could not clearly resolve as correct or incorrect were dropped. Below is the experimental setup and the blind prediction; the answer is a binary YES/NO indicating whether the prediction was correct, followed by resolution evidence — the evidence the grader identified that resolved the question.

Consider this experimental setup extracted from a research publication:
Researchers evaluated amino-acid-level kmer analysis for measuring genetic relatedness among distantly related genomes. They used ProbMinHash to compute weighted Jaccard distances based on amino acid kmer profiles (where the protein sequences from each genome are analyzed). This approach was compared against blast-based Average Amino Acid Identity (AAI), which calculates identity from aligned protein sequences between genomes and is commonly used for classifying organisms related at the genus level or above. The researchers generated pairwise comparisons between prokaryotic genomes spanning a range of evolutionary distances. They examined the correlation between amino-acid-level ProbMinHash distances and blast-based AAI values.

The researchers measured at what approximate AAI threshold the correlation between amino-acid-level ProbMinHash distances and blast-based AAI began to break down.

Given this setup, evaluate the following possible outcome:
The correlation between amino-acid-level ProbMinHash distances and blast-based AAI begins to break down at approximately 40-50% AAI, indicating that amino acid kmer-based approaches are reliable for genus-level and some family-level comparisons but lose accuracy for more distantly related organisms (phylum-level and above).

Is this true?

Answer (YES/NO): NO